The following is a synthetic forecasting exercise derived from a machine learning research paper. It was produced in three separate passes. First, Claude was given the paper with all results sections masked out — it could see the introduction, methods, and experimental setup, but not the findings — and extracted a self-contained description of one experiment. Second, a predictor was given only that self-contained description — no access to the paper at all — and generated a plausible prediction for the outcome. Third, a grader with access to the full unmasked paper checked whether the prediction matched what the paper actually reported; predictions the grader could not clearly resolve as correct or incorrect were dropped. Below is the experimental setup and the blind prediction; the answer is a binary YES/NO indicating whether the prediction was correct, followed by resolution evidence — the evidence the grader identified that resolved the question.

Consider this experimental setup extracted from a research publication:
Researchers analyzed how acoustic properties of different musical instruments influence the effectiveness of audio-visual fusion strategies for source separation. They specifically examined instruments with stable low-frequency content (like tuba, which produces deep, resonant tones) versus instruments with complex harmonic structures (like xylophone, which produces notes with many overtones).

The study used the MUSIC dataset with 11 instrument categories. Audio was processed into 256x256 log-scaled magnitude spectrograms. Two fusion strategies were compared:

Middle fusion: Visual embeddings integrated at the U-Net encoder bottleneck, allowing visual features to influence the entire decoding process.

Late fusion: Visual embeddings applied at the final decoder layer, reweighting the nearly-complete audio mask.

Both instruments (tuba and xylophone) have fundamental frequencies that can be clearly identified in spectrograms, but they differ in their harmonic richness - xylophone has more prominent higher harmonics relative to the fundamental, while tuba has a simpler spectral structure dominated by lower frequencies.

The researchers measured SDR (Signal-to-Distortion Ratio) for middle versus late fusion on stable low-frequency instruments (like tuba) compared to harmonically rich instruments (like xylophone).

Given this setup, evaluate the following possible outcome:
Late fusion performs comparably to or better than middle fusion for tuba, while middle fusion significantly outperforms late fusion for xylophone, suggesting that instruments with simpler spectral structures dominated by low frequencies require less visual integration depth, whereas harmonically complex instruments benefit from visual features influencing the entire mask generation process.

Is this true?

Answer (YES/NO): NO